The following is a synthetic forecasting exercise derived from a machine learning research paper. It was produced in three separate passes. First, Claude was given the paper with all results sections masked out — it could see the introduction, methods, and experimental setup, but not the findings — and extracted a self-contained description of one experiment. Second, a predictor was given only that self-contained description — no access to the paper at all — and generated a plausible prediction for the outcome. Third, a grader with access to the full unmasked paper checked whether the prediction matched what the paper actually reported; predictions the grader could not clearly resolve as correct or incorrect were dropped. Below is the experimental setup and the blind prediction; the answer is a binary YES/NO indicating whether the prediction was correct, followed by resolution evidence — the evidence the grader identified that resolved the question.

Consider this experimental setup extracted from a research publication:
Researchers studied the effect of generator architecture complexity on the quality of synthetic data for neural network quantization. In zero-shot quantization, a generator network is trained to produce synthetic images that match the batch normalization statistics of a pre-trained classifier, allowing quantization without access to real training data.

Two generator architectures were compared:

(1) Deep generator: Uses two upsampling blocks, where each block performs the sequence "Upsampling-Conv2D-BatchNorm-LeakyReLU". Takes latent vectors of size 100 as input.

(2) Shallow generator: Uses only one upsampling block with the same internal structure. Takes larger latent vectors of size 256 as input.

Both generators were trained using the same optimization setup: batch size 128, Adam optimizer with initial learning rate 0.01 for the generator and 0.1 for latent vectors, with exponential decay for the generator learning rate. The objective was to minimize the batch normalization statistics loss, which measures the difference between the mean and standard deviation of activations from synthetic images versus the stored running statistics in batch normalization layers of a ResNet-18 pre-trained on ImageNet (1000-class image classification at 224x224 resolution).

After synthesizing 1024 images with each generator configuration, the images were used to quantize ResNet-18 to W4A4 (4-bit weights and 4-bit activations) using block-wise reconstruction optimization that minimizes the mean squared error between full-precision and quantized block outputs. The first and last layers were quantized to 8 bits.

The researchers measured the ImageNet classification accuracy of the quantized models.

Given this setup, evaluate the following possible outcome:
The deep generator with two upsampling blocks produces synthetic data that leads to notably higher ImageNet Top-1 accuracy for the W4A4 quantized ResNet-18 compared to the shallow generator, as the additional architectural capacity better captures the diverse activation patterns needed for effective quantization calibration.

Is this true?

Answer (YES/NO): NO